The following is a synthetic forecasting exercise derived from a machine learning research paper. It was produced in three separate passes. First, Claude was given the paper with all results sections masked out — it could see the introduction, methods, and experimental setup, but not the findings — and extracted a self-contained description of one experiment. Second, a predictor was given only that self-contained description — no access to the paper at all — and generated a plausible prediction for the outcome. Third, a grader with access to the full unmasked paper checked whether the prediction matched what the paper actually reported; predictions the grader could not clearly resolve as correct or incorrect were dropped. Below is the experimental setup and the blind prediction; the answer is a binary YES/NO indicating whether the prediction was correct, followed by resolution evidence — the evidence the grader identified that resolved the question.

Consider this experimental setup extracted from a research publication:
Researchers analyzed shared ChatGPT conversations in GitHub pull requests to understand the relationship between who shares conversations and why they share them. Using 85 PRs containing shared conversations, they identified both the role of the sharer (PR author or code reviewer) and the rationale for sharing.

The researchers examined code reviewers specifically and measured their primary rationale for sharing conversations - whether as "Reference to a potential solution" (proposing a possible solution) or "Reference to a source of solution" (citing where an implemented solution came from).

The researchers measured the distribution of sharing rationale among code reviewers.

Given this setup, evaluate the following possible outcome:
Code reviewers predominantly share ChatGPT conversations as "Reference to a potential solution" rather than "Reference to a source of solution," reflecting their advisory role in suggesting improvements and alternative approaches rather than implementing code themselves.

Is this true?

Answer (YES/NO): YES